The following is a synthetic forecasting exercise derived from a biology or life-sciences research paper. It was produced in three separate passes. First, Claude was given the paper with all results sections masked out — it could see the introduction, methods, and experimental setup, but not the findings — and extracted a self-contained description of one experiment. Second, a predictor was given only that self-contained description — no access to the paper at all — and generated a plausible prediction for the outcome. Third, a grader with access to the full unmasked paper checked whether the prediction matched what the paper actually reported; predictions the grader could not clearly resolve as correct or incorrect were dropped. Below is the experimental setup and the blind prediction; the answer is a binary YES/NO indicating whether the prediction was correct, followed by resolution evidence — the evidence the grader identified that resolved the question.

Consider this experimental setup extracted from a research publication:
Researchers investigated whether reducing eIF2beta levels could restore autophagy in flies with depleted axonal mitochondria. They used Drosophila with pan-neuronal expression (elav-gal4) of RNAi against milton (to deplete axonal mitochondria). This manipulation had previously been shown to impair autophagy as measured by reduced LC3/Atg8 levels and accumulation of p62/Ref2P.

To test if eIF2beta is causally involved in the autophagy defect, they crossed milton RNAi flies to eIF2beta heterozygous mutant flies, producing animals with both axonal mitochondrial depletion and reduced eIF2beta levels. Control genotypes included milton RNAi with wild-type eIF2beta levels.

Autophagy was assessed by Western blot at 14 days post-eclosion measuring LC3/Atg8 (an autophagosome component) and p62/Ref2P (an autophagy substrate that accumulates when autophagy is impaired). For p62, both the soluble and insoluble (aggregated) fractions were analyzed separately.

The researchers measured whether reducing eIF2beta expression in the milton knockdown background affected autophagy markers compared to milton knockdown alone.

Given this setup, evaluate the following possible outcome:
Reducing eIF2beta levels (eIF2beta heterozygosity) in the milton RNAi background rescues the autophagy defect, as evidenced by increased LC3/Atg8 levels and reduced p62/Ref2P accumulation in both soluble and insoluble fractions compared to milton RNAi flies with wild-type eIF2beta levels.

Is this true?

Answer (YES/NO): NO